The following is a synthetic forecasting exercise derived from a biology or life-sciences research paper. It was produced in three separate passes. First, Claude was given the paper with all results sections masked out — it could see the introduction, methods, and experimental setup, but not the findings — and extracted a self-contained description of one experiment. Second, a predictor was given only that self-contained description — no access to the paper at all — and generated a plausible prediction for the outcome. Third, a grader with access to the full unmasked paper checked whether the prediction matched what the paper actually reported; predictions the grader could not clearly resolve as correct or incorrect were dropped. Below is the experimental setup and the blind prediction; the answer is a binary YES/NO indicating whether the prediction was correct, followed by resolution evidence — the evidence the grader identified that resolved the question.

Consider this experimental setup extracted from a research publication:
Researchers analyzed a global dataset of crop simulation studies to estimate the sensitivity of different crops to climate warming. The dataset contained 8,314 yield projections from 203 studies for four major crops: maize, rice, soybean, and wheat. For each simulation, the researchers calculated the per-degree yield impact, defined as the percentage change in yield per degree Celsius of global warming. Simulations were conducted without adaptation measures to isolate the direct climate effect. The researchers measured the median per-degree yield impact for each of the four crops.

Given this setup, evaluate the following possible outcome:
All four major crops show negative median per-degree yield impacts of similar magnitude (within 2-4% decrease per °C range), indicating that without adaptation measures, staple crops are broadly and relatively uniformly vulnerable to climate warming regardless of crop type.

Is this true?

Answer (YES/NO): NO